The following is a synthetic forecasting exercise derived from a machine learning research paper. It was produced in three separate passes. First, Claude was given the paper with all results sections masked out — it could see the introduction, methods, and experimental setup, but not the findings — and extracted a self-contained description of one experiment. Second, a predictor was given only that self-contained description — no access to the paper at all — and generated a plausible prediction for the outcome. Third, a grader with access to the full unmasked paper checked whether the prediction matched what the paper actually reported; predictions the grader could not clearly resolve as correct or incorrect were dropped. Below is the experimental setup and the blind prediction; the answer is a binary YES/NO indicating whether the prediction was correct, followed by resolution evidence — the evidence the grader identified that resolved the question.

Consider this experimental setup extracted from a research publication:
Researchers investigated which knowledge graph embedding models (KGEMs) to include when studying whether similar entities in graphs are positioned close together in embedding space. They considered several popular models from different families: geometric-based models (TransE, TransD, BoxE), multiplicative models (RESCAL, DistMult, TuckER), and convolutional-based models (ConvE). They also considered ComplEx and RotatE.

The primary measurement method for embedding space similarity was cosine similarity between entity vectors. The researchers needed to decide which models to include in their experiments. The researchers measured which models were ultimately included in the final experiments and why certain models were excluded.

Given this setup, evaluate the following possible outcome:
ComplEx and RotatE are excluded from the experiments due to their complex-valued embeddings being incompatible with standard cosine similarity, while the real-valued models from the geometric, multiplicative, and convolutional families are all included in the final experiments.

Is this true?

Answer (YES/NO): YES